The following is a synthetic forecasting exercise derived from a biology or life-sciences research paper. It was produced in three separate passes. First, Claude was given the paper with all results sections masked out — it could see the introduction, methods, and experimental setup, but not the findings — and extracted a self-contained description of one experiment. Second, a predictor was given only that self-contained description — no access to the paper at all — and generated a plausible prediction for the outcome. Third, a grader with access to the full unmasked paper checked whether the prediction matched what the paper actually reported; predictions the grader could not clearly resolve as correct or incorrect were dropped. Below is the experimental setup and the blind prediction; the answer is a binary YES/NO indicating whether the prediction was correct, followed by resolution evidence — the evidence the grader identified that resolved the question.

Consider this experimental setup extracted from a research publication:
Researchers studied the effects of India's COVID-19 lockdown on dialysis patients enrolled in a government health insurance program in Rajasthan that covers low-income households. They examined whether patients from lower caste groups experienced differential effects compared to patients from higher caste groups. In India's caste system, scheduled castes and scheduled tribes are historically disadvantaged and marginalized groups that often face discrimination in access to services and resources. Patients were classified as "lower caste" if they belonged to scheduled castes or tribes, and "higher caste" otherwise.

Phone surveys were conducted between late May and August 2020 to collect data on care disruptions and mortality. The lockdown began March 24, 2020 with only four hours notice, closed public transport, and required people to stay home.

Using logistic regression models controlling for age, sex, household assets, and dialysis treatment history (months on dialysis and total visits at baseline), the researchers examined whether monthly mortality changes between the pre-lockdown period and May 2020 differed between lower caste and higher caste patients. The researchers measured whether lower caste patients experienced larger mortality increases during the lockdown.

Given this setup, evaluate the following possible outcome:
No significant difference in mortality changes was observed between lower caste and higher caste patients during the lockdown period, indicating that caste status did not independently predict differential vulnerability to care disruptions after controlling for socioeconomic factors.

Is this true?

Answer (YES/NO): NO